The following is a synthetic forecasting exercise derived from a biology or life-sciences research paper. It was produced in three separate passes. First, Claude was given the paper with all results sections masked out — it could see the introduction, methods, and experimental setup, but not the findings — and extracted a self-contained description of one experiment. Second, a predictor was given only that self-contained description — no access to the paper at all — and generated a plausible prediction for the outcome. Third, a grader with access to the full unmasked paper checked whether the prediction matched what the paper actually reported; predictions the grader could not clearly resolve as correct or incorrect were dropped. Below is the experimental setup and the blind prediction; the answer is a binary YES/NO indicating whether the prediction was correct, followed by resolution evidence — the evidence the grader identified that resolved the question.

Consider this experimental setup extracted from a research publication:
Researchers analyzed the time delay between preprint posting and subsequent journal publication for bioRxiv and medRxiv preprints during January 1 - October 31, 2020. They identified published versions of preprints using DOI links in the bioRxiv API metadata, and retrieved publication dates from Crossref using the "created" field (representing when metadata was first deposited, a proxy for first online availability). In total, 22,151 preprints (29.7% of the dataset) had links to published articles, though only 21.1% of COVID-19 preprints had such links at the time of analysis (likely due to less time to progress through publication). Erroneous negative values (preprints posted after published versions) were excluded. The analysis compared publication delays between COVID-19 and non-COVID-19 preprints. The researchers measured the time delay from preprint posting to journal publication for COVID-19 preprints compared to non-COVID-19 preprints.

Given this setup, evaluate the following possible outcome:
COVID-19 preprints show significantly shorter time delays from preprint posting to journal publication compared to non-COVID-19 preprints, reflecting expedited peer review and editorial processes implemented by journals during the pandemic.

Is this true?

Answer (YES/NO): YES